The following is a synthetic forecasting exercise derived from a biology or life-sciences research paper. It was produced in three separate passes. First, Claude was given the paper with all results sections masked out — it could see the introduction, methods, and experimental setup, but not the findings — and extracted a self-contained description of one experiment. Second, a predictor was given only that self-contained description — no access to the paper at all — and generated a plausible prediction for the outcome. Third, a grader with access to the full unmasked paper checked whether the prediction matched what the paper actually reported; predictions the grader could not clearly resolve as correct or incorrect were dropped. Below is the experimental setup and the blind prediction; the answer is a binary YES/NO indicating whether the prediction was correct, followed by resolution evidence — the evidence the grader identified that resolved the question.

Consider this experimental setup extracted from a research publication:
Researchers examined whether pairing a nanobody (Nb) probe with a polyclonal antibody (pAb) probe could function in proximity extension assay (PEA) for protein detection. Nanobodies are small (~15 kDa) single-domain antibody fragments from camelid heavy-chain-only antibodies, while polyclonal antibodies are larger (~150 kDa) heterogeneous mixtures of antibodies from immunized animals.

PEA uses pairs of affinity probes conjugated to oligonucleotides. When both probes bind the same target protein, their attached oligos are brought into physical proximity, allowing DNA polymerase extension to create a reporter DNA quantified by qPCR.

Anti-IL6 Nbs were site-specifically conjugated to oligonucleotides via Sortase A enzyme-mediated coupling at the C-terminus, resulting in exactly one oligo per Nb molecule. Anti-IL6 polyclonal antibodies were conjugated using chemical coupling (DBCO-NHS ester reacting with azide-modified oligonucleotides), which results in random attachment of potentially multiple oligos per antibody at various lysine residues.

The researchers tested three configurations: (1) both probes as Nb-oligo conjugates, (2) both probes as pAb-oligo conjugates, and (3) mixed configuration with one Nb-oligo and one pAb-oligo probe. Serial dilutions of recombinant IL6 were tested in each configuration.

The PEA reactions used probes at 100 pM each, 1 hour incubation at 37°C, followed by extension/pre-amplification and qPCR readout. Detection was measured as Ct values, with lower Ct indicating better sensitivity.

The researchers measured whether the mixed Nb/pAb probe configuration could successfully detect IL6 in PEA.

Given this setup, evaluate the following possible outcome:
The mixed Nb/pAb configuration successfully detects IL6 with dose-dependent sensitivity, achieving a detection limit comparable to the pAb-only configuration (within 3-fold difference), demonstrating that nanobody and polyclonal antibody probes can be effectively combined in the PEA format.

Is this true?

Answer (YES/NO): NO